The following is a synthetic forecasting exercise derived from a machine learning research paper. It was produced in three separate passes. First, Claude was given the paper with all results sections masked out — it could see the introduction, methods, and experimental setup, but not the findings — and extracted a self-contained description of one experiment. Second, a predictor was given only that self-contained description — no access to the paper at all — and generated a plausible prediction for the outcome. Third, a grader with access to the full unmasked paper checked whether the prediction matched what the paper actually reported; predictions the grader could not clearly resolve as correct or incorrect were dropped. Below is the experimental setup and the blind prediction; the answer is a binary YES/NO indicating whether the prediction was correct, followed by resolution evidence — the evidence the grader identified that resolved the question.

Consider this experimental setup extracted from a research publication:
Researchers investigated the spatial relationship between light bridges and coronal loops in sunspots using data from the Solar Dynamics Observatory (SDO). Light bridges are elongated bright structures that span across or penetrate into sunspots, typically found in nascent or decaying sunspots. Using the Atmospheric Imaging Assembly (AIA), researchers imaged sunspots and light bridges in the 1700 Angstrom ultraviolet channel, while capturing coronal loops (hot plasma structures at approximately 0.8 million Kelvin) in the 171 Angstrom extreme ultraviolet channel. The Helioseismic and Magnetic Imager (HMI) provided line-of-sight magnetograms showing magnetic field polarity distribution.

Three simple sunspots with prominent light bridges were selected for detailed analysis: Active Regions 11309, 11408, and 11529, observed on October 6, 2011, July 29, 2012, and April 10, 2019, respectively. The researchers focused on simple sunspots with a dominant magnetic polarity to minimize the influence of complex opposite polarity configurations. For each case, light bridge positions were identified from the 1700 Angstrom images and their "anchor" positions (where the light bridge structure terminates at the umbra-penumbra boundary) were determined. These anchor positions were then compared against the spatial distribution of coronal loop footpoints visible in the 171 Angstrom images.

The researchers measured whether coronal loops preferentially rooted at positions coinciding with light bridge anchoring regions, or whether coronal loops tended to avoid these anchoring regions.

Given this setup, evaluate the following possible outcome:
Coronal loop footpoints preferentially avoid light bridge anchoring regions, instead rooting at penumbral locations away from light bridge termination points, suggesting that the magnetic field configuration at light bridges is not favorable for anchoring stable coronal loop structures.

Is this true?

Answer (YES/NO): YES